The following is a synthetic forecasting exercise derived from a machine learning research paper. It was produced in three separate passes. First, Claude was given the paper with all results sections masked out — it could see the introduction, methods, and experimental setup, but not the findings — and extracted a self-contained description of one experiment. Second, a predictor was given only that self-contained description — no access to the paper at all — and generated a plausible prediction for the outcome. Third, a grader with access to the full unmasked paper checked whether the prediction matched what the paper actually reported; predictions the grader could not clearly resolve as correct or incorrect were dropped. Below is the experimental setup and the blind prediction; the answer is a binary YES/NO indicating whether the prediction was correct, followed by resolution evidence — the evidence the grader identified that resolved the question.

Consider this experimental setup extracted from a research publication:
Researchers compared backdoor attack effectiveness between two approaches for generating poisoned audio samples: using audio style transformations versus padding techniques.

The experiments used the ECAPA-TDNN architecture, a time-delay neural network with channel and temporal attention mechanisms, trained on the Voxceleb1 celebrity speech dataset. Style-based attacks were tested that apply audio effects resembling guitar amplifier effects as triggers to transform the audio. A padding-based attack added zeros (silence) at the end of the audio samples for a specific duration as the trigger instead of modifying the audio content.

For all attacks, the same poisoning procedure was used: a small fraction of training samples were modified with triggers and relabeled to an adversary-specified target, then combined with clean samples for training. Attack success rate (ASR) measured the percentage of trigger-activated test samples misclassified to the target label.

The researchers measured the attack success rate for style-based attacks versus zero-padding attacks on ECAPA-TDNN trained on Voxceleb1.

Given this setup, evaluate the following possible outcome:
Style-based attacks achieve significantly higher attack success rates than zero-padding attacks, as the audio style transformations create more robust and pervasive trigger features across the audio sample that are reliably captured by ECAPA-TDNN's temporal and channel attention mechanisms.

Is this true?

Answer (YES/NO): NO